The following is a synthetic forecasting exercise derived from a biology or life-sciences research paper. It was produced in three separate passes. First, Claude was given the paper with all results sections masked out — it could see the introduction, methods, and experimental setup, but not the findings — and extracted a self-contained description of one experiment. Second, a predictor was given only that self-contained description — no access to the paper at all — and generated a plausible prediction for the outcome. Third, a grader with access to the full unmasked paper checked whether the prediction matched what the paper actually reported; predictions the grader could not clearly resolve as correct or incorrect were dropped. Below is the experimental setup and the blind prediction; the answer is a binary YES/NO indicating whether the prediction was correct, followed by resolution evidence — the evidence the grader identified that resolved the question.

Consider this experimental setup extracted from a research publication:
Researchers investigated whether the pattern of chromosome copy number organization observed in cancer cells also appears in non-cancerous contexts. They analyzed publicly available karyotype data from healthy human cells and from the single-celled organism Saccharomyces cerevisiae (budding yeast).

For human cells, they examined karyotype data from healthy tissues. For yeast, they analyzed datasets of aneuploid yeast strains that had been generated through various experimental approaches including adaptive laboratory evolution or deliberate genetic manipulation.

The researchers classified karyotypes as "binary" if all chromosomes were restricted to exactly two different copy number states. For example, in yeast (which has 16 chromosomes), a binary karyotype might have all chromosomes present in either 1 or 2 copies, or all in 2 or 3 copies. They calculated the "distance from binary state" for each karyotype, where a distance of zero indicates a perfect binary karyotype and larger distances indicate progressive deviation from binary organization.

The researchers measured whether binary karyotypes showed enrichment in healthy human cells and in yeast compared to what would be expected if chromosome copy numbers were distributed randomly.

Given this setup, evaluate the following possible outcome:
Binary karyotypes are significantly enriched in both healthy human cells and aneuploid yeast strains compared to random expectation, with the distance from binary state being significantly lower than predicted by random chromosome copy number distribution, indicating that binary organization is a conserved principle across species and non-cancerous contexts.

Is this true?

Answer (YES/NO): NO